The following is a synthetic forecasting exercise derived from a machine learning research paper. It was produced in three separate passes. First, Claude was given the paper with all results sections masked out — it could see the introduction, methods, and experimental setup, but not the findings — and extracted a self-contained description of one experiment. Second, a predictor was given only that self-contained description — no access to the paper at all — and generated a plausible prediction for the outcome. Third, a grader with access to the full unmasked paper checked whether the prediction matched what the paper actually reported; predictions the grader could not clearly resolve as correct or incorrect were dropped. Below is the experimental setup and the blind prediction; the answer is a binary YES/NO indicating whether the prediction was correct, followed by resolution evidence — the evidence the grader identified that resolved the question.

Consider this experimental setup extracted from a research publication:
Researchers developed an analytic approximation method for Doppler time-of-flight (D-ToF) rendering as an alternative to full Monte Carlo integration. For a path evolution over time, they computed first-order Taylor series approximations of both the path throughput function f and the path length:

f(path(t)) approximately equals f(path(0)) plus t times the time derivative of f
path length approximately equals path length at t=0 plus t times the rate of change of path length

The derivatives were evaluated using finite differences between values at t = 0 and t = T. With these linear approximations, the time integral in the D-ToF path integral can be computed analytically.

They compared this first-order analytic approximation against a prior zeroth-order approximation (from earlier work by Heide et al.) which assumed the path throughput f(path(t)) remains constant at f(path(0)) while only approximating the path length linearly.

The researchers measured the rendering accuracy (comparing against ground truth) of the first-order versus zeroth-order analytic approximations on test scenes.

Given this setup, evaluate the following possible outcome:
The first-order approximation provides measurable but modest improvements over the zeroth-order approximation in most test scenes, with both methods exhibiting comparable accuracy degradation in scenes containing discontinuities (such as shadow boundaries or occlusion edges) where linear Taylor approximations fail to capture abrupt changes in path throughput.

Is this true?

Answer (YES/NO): NO